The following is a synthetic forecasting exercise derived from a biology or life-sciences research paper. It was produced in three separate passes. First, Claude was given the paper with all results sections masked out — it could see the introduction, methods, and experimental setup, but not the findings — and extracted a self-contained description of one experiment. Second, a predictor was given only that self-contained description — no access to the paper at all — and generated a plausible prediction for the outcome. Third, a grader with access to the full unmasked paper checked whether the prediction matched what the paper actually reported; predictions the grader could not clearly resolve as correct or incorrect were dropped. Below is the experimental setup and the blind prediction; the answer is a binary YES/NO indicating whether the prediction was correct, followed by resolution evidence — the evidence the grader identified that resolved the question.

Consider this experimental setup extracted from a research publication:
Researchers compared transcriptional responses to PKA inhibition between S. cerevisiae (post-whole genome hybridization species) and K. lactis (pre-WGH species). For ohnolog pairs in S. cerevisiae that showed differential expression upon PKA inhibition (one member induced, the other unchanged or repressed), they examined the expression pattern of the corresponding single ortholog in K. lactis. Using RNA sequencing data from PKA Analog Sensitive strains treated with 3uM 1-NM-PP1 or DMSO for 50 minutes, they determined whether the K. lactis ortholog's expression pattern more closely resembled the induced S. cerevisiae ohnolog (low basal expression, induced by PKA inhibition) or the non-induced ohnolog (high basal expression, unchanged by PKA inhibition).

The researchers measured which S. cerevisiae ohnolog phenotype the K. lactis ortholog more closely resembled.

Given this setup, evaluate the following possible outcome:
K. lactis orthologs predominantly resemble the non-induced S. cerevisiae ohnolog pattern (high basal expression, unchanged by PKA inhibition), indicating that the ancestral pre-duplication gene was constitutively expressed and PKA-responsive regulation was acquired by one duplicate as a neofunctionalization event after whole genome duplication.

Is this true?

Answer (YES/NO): YES